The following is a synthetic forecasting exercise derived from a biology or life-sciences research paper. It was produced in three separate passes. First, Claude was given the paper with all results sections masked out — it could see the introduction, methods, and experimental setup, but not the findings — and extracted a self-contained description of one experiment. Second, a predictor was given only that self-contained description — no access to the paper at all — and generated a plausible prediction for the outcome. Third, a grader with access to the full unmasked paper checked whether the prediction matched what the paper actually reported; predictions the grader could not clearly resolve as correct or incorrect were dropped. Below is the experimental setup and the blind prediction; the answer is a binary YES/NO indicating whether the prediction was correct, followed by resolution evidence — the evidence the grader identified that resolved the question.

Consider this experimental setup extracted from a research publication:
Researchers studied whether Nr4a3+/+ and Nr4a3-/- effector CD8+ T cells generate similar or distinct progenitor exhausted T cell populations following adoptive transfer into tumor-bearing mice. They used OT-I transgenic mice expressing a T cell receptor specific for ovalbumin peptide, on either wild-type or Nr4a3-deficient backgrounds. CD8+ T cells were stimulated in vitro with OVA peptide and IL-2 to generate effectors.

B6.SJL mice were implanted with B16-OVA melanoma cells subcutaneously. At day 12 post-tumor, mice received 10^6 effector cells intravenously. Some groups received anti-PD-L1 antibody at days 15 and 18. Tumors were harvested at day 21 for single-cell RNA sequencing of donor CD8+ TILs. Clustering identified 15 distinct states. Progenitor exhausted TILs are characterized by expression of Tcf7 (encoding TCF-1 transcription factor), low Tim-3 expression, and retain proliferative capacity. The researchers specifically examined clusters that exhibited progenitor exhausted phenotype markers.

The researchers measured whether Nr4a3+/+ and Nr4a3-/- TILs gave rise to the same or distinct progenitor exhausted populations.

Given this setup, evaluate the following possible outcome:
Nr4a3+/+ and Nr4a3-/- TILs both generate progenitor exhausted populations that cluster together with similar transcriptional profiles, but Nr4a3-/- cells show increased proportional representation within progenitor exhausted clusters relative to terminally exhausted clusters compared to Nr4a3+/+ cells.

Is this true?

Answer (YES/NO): NO